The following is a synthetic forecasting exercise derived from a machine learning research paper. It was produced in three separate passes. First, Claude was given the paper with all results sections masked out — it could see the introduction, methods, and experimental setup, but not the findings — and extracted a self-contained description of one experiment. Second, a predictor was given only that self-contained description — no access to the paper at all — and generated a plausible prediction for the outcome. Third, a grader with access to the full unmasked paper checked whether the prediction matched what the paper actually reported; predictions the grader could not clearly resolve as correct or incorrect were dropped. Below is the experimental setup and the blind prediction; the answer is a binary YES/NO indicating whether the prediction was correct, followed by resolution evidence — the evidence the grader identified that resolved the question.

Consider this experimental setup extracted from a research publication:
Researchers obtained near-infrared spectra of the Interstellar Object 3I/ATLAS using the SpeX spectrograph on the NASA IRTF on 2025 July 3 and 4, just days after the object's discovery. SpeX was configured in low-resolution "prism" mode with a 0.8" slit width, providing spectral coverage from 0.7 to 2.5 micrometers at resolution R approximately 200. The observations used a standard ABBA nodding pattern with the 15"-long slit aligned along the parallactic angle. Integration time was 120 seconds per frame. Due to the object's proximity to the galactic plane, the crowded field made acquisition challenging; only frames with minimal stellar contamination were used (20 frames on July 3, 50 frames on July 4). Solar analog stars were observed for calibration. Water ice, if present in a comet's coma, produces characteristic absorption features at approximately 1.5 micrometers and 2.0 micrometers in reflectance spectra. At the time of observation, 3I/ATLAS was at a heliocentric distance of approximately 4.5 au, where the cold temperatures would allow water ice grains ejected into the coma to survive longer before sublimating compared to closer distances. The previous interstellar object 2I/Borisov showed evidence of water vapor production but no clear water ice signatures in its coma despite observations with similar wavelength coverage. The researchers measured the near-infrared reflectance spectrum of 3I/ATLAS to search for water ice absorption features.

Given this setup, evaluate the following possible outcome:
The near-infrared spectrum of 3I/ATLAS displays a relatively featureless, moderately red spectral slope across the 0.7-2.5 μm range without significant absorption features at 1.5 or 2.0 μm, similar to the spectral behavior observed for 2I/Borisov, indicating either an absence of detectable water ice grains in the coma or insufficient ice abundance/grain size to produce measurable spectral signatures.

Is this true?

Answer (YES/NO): NO